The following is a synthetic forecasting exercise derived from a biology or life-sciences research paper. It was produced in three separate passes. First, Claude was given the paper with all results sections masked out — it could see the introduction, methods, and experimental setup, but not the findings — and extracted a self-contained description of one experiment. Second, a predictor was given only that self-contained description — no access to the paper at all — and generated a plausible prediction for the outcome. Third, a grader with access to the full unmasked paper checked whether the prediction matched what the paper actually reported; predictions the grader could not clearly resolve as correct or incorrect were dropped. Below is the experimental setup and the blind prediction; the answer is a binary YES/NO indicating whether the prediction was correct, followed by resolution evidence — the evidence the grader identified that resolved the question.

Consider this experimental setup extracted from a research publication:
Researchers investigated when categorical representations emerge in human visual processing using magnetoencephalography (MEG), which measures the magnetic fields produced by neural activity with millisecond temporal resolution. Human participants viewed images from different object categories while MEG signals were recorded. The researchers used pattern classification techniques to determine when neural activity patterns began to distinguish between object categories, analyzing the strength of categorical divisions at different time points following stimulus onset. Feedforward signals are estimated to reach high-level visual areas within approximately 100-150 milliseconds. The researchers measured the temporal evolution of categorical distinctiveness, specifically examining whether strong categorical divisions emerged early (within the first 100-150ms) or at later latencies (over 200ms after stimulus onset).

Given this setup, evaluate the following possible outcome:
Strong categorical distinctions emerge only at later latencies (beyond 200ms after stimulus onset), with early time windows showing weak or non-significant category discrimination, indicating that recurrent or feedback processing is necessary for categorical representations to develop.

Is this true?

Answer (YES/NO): YES